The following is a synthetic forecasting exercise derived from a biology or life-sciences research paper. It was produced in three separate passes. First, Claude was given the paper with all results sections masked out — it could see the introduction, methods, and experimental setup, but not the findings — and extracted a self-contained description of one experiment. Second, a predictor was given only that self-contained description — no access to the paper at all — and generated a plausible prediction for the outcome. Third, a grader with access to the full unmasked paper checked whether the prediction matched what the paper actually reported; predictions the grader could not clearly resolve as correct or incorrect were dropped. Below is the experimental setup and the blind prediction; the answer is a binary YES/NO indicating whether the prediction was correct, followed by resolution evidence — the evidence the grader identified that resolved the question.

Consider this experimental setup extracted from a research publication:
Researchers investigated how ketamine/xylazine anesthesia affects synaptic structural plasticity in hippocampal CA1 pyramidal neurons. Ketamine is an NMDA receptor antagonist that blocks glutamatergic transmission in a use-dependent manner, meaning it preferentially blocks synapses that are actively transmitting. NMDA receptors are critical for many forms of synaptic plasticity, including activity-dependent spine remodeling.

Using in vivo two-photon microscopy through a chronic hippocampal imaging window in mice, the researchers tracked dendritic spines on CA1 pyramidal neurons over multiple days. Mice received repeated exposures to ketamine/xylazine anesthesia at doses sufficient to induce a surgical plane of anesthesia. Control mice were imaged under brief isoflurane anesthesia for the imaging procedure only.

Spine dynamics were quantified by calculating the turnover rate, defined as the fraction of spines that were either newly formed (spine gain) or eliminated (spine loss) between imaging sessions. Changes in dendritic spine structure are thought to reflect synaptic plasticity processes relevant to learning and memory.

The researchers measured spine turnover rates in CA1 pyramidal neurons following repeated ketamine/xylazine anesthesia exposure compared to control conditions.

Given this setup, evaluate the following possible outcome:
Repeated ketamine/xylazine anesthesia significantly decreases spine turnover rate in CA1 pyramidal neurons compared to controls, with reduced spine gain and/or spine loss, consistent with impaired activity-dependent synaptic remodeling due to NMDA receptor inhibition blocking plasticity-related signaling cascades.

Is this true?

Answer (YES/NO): YES